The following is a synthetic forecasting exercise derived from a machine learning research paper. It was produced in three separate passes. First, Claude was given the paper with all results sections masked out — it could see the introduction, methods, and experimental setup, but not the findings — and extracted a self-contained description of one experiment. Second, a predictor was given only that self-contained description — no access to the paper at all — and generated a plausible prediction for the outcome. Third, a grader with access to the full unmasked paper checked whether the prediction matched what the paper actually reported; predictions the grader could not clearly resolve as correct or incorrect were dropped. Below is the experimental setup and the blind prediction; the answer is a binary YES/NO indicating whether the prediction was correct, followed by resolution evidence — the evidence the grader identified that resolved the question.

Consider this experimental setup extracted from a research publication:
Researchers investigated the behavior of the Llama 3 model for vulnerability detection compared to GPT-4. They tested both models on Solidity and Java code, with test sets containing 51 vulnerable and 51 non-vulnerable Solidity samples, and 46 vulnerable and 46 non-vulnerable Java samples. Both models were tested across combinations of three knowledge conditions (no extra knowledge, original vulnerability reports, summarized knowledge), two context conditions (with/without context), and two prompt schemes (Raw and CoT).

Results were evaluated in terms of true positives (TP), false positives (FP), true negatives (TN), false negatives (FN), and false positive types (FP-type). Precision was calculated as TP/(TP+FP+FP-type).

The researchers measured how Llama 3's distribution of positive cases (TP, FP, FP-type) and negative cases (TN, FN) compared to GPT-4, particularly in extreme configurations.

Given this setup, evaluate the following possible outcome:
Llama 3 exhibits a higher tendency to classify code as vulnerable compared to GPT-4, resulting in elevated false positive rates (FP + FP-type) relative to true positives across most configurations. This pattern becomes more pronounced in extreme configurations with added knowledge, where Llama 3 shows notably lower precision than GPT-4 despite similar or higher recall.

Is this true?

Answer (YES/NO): NO